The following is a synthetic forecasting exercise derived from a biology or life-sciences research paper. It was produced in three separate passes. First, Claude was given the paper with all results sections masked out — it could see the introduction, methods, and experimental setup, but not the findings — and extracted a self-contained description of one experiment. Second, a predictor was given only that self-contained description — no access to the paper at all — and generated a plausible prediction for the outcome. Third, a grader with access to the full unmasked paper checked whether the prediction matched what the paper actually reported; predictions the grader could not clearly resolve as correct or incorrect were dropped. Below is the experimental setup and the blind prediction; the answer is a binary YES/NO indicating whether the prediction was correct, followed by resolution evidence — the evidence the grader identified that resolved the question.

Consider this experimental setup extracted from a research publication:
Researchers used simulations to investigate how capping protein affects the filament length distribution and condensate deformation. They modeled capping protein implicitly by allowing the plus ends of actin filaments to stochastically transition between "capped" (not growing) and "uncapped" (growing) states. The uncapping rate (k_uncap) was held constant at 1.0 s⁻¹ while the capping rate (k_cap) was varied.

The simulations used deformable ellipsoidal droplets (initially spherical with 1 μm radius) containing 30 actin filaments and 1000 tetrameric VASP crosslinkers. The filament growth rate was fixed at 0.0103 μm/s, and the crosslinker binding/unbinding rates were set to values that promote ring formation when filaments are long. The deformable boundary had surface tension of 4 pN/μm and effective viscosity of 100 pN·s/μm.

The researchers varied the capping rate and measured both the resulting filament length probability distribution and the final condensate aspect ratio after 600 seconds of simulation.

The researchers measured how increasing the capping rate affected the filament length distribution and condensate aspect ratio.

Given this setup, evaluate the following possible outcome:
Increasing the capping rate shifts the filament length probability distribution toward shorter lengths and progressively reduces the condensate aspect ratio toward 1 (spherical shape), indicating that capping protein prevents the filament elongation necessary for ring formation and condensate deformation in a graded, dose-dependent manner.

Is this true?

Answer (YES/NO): YES